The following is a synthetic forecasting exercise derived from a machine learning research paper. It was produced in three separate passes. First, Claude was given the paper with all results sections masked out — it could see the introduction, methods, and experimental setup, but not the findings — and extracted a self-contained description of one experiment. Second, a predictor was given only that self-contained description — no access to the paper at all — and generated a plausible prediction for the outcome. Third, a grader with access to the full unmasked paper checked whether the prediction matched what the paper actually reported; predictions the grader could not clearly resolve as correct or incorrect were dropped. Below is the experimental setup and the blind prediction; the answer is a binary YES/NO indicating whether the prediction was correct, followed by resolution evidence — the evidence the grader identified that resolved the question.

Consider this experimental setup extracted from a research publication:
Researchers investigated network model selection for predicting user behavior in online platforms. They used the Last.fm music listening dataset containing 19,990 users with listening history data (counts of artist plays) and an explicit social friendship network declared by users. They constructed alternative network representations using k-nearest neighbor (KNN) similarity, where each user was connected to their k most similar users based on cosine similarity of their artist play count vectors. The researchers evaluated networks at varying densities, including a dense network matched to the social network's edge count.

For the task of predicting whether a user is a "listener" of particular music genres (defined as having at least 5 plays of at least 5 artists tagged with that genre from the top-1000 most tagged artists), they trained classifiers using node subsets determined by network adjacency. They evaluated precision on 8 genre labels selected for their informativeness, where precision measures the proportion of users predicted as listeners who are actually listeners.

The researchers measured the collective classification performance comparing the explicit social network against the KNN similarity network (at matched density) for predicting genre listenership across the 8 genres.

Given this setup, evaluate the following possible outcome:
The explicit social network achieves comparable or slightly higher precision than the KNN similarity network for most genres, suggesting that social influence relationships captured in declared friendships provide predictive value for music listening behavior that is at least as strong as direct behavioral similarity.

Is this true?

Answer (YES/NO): NO